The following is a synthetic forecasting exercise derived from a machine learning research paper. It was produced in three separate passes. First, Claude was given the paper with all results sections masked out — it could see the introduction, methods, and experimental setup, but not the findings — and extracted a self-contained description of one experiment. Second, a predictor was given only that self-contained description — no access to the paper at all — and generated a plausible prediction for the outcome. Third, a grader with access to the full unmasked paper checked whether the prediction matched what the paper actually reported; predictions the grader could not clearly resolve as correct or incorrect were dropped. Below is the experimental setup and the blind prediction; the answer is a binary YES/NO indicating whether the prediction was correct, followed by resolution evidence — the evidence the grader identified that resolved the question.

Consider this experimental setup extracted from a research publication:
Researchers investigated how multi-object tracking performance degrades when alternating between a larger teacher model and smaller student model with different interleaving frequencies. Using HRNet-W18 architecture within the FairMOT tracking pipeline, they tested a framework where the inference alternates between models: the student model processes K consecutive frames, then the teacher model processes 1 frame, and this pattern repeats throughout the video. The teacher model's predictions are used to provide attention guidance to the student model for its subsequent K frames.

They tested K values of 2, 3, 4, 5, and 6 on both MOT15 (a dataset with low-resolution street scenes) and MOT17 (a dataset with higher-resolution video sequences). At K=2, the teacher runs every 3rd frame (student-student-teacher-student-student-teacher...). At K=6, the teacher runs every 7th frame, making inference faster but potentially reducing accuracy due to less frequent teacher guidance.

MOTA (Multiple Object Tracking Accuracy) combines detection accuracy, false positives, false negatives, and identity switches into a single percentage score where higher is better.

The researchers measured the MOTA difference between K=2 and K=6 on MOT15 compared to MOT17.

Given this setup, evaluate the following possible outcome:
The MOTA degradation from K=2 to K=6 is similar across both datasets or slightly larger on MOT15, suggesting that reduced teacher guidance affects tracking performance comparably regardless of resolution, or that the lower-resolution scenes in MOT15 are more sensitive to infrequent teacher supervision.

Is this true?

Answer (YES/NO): NO